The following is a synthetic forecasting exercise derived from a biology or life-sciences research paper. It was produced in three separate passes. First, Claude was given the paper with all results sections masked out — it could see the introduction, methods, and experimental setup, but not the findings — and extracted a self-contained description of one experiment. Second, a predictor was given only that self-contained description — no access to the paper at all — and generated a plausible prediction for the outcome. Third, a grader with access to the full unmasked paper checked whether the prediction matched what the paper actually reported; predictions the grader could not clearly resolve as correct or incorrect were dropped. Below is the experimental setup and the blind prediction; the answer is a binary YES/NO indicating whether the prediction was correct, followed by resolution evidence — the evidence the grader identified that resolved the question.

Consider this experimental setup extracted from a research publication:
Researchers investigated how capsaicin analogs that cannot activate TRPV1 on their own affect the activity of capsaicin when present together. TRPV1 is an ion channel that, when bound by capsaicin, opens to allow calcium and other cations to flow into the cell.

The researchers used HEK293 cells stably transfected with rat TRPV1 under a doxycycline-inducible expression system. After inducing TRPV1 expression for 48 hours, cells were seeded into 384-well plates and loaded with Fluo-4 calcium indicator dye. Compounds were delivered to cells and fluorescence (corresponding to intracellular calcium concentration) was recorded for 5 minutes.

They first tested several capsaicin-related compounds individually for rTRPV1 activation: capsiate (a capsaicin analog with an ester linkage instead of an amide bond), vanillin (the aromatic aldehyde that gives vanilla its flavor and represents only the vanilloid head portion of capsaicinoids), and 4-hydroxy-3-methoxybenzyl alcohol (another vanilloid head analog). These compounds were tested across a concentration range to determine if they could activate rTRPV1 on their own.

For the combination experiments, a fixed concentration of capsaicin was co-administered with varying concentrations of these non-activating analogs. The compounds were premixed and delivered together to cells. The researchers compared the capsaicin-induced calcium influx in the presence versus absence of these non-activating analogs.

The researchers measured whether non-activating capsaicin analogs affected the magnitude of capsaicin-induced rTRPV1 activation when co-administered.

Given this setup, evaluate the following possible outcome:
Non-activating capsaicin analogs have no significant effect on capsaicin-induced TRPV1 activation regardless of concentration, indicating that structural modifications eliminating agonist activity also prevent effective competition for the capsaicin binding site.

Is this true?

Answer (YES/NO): NO